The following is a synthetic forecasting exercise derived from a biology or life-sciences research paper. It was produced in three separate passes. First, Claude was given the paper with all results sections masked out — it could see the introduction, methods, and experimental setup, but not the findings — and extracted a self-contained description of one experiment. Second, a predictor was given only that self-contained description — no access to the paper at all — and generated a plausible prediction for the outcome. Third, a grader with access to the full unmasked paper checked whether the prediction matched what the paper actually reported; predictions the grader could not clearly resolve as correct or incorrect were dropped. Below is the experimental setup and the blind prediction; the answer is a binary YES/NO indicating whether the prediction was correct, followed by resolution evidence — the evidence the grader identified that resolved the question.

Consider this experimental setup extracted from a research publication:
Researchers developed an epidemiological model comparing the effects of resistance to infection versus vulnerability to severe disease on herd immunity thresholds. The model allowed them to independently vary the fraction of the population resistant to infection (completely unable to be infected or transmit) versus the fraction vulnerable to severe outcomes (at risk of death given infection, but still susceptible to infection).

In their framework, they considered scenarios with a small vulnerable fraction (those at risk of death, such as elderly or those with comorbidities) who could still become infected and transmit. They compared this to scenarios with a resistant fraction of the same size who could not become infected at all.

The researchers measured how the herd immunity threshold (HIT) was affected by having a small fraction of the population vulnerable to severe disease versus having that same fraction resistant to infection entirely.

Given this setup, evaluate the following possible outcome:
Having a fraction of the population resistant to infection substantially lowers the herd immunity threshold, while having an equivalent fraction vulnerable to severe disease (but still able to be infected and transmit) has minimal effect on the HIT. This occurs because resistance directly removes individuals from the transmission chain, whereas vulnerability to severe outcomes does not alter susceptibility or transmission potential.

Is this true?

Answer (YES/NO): YES